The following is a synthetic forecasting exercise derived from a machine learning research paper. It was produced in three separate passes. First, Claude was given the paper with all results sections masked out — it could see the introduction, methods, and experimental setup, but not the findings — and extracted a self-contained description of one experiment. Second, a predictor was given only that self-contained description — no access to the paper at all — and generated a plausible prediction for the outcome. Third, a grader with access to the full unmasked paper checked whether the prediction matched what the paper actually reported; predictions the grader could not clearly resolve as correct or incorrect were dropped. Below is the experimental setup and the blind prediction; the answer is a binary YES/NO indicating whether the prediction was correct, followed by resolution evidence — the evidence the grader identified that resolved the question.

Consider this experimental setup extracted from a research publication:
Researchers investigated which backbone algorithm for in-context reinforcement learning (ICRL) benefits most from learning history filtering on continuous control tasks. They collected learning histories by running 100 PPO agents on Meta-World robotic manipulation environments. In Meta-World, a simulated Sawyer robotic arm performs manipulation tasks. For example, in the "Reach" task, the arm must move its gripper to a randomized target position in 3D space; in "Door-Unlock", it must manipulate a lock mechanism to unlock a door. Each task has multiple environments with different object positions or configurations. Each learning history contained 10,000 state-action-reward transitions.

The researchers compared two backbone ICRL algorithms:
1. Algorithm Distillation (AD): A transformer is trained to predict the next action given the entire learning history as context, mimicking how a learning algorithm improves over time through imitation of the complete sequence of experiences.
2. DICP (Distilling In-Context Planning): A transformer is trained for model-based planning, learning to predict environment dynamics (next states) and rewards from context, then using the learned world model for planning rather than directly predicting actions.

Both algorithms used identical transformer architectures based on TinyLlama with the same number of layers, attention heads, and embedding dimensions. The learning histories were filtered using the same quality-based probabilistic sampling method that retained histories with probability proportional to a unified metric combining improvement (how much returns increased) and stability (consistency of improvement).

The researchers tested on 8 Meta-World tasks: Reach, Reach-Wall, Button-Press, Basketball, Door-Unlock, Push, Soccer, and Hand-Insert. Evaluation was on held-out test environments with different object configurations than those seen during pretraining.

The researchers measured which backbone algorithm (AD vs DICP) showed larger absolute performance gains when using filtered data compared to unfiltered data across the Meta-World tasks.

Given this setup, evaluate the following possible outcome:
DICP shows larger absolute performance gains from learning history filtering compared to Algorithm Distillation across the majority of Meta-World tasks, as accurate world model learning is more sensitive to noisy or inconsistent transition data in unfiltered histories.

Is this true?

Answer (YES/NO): YES